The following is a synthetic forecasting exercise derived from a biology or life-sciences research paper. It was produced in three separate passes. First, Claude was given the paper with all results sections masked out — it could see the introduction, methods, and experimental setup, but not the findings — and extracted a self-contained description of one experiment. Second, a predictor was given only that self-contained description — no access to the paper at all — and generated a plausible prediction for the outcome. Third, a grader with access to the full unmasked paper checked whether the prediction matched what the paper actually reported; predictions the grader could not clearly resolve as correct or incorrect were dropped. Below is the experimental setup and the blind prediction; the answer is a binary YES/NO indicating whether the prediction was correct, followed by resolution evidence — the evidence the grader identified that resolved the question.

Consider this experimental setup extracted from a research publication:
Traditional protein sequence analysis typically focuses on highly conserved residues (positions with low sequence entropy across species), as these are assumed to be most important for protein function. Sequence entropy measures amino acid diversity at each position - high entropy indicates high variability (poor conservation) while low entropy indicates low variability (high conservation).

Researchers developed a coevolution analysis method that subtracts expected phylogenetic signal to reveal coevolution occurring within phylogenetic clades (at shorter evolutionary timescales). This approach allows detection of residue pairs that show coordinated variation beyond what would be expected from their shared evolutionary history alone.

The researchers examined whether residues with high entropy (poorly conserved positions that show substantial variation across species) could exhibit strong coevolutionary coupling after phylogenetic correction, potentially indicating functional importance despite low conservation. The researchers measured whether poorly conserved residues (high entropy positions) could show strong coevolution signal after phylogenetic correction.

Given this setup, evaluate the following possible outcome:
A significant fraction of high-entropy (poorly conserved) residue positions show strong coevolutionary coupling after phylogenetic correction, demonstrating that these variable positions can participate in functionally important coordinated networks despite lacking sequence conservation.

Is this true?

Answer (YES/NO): YES